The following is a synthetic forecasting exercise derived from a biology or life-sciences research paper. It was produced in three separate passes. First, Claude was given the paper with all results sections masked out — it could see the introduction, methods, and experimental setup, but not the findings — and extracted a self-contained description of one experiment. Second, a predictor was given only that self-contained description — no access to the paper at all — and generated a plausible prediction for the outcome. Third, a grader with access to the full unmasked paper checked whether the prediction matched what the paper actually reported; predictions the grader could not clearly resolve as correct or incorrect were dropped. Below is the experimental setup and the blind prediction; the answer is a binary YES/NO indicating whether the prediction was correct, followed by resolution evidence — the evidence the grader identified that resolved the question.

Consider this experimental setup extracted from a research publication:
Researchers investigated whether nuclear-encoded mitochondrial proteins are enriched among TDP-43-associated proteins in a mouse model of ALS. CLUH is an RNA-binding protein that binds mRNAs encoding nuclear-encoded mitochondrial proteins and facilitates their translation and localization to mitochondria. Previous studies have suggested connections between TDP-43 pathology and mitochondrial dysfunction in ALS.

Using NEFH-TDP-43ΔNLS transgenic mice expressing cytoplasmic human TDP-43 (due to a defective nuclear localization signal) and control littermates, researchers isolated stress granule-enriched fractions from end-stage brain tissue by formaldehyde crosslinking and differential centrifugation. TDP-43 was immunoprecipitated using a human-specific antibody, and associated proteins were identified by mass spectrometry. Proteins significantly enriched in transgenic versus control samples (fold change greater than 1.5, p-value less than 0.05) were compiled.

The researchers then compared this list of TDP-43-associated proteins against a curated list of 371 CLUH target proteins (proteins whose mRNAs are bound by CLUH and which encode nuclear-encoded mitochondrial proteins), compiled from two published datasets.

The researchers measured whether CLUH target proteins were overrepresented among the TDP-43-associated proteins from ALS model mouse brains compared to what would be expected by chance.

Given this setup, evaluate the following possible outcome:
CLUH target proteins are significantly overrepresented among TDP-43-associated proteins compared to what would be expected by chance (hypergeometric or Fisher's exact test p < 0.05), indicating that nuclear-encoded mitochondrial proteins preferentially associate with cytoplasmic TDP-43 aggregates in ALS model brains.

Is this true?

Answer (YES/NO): YES